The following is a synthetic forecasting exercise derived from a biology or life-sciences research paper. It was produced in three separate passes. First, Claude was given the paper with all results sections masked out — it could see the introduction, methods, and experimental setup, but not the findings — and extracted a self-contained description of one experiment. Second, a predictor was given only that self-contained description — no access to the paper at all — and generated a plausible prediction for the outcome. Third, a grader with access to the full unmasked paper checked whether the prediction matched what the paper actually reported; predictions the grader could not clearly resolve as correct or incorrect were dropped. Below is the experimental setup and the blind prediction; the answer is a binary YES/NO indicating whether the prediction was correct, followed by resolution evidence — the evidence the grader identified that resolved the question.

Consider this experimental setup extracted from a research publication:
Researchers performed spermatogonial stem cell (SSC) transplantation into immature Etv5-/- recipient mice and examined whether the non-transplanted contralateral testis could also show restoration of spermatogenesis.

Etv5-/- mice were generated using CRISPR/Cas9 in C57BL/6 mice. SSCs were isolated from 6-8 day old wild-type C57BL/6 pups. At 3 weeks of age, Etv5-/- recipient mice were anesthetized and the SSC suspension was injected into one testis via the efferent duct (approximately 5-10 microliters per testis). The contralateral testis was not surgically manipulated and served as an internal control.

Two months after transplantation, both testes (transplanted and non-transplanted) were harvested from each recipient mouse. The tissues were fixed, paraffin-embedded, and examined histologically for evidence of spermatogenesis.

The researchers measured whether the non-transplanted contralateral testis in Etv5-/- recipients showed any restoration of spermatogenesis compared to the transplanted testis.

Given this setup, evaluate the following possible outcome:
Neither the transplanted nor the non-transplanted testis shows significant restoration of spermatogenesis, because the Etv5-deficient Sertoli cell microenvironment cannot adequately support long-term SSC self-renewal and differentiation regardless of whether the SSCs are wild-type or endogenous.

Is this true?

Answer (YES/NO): NO